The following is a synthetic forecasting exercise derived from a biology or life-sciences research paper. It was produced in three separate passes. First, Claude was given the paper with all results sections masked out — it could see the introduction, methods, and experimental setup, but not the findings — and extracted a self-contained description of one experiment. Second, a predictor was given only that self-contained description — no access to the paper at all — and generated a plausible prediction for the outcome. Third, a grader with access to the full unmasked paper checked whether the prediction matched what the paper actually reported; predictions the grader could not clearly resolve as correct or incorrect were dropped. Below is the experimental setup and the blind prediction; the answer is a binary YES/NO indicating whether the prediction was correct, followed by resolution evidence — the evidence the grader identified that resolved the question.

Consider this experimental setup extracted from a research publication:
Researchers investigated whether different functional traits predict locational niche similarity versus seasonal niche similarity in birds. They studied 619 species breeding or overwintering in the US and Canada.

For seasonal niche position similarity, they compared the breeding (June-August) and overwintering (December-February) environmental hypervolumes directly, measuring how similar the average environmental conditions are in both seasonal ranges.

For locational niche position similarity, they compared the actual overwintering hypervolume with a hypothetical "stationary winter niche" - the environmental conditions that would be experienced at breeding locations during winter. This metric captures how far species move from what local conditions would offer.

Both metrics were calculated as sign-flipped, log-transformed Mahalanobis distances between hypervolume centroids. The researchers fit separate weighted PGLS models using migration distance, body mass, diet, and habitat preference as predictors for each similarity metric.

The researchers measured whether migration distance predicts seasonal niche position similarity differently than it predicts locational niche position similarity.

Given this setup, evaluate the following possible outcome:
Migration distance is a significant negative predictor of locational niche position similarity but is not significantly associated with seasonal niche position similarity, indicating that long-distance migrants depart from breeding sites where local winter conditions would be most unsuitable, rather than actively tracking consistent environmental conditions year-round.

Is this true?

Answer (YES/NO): NO